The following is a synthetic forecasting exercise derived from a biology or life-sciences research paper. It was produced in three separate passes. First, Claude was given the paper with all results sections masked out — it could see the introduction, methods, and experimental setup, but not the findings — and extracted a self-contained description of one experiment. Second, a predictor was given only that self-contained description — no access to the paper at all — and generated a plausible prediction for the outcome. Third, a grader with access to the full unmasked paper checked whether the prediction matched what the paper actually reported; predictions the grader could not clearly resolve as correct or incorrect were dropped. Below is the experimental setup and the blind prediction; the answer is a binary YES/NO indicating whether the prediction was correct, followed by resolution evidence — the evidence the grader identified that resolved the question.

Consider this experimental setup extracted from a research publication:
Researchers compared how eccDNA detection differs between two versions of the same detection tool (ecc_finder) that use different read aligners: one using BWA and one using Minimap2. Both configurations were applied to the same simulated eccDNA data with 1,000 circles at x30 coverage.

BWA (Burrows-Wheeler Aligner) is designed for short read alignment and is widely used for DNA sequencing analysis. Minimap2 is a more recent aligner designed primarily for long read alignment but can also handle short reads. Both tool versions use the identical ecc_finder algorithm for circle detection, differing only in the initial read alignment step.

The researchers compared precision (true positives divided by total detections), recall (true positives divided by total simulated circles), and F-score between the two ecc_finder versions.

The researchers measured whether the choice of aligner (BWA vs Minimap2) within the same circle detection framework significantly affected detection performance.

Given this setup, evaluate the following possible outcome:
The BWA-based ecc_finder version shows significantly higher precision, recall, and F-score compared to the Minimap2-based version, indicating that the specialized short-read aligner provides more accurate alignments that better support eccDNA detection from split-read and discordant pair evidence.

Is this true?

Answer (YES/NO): NO